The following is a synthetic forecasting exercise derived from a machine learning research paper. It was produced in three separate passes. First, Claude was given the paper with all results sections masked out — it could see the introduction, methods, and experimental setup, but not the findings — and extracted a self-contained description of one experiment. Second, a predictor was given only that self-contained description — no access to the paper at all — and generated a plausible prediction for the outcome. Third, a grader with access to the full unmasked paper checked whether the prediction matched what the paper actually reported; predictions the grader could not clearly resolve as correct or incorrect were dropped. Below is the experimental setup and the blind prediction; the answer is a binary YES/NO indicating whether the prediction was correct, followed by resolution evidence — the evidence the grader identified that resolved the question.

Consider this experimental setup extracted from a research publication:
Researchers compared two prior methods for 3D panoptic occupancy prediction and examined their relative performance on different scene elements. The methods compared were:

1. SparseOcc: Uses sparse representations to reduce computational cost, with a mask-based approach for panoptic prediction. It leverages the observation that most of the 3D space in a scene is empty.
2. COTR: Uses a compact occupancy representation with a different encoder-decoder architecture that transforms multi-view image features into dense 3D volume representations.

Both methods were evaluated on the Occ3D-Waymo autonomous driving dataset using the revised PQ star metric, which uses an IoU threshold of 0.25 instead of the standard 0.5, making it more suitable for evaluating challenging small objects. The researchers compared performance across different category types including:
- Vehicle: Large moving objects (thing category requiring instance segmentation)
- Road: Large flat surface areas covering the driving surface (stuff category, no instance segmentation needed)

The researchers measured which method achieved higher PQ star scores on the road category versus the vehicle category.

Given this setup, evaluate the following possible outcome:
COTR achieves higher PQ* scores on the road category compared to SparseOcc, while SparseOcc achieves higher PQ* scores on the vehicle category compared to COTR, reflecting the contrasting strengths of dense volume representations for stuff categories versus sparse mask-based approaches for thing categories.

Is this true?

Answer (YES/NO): NO